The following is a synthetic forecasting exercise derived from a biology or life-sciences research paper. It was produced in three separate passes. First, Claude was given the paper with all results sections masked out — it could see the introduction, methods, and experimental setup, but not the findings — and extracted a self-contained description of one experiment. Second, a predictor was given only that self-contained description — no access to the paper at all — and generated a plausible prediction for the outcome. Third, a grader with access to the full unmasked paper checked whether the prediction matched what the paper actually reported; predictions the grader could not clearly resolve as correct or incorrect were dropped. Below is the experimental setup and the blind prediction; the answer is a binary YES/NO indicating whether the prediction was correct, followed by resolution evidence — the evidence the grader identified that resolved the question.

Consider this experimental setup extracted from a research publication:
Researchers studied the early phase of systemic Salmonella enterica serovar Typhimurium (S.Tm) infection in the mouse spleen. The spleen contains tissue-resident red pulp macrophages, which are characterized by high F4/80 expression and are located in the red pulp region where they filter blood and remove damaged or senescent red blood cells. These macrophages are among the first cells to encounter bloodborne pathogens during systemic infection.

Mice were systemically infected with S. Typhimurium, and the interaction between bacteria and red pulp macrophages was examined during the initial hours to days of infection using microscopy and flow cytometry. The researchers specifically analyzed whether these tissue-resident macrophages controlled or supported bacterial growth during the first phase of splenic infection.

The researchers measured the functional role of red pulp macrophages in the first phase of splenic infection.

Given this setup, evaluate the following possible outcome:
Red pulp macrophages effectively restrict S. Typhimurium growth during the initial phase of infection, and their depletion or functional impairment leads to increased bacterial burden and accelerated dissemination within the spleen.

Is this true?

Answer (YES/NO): YES